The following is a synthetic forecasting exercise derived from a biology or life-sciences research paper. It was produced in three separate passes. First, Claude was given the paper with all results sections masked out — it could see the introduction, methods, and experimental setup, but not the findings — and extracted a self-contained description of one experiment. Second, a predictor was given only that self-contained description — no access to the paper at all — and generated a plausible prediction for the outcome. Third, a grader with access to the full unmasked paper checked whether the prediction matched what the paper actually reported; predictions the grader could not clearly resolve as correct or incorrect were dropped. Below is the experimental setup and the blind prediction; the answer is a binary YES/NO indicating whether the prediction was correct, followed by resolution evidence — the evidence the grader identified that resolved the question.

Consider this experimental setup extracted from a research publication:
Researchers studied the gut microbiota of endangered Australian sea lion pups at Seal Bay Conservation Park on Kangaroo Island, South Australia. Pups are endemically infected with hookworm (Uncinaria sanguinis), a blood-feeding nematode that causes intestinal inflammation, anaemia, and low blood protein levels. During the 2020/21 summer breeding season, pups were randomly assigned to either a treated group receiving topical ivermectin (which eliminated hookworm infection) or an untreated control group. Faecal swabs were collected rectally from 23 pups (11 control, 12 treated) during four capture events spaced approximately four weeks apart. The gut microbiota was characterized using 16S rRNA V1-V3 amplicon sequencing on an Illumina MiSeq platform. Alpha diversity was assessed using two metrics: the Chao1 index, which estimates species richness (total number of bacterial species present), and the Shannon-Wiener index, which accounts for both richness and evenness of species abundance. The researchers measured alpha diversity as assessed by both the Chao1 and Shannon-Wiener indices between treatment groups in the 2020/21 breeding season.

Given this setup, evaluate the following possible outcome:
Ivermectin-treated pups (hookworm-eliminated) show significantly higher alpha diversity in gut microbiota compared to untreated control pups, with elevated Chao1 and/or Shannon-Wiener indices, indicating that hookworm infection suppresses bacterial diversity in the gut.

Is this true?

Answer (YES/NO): NO